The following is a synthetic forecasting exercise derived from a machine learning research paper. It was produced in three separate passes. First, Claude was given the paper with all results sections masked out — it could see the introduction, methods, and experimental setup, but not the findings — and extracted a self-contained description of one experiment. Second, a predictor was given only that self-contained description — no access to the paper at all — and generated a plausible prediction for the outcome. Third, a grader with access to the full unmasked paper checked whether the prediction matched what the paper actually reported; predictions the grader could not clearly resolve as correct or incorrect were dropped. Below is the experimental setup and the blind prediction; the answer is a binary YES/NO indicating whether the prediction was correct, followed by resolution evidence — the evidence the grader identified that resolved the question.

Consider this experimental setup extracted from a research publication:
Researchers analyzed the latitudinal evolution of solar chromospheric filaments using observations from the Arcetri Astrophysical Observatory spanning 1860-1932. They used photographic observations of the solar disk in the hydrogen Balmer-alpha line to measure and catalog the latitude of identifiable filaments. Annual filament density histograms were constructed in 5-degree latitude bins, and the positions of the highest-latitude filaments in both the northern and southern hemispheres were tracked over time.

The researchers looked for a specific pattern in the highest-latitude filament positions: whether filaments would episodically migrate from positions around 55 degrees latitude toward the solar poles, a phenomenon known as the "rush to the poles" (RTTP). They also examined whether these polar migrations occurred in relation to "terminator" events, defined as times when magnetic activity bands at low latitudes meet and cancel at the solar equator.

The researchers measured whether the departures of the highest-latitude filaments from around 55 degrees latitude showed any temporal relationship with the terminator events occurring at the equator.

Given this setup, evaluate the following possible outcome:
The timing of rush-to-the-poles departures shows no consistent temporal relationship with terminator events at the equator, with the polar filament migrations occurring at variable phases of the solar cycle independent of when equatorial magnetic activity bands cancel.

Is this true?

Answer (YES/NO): NO